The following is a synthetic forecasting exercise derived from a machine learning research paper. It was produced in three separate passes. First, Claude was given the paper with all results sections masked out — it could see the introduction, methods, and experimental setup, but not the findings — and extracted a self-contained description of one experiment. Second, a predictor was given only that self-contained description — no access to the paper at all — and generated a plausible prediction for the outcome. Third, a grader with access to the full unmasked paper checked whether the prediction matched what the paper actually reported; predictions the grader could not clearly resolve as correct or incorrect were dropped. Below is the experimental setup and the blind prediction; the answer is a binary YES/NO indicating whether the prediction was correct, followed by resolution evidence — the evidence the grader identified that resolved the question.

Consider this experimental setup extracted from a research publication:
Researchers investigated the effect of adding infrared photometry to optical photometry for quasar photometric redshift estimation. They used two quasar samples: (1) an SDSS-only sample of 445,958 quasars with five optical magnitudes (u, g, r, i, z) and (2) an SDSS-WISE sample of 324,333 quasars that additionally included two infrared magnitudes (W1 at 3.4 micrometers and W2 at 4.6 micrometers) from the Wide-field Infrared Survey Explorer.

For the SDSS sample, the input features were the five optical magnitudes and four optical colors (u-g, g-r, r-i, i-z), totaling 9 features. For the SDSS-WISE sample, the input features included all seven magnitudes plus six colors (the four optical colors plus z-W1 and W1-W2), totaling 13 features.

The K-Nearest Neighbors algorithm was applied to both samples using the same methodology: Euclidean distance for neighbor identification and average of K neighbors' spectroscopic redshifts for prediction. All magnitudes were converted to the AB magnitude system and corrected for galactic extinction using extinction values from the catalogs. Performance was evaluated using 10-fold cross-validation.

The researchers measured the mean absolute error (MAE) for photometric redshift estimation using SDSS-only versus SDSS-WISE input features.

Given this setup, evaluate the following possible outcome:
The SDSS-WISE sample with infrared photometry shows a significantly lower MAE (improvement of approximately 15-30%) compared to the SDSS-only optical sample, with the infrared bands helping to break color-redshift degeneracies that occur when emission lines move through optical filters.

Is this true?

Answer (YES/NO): NO